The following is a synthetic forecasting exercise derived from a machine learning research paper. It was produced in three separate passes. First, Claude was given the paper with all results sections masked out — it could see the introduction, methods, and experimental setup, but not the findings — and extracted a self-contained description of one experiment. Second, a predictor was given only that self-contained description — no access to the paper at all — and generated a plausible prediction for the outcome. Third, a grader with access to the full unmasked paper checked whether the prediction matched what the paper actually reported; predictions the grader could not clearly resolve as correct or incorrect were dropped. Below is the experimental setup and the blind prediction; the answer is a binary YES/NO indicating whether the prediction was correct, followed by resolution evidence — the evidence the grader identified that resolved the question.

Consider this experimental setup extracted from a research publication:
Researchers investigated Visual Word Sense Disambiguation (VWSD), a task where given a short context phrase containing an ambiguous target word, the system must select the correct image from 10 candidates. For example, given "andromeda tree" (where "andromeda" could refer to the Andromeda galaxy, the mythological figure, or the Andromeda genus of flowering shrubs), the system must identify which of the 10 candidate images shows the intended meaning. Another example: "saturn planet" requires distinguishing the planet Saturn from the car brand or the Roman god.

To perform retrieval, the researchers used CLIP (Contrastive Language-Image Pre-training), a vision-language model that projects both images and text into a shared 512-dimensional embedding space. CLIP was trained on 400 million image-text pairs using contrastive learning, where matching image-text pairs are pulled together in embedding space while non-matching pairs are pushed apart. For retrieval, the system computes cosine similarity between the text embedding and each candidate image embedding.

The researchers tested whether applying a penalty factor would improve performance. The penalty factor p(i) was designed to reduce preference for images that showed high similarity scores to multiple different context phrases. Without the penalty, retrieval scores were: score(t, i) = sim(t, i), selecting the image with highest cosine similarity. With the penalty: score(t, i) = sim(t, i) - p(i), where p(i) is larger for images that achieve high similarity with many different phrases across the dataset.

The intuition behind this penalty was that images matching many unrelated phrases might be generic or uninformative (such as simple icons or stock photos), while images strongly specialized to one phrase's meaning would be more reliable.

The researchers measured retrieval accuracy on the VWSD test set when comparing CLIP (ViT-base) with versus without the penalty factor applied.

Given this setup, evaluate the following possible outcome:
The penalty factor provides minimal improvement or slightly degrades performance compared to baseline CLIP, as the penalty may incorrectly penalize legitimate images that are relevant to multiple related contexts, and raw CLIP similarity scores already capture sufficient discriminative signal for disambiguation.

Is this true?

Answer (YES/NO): NO